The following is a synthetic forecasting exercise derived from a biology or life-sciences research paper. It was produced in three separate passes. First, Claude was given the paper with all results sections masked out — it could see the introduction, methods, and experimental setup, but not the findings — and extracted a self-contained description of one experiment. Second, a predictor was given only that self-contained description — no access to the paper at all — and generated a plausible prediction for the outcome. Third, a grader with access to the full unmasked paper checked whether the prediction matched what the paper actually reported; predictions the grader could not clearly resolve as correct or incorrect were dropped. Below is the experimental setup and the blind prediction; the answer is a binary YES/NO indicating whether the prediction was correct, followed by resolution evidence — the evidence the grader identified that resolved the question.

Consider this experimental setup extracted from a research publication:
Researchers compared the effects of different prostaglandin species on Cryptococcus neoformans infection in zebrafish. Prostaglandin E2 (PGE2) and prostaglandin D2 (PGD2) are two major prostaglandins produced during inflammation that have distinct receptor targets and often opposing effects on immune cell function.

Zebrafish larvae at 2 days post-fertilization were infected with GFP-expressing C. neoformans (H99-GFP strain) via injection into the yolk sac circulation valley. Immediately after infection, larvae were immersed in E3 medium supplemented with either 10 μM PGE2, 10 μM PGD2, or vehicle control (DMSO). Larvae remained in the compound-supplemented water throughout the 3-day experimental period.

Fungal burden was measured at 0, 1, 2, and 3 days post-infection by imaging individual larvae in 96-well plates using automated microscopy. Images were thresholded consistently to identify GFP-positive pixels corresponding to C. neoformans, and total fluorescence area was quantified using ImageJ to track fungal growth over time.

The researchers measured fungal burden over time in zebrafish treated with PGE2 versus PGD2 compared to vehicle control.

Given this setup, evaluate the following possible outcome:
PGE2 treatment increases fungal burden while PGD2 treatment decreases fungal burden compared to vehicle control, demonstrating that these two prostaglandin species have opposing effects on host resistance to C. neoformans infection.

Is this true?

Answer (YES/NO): NO